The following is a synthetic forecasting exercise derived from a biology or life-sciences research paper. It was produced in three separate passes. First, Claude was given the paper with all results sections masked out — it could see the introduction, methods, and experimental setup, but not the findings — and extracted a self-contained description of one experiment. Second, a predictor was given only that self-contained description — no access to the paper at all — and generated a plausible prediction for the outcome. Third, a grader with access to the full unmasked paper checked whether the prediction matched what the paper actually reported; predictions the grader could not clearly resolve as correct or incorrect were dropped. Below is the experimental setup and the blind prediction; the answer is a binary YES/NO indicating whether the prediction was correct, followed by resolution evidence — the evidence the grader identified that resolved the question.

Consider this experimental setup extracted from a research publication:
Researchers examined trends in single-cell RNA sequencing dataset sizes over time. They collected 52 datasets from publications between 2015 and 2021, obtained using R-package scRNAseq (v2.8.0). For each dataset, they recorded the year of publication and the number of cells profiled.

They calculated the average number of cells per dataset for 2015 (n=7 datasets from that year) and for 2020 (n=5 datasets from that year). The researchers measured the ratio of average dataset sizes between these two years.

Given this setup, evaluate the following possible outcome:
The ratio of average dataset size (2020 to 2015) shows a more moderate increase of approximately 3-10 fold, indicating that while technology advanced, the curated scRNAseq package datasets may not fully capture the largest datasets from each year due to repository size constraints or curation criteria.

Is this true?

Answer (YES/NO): NO